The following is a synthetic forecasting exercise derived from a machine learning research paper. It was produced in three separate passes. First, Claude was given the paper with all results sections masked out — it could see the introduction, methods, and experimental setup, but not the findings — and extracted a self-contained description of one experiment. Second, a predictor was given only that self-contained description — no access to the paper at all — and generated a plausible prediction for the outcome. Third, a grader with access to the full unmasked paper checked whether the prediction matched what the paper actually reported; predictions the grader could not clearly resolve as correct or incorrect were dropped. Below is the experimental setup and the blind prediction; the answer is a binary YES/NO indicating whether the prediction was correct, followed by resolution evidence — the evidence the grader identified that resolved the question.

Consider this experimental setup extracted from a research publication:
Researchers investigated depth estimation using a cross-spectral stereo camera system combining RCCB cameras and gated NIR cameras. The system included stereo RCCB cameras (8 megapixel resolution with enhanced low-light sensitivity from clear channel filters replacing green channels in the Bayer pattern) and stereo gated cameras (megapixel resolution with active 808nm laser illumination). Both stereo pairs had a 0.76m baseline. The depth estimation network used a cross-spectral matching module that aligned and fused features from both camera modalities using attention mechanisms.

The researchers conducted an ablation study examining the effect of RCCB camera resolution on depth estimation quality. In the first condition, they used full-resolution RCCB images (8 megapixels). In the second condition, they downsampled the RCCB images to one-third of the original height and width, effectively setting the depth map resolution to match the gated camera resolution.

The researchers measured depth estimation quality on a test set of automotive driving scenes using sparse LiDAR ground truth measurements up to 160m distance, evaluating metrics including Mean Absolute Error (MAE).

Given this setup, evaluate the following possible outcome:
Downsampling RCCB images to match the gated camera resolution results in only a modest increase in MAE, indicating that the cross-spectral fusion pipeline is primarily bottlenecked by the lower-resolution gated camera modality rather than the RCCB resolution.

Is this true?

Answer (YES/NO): NO